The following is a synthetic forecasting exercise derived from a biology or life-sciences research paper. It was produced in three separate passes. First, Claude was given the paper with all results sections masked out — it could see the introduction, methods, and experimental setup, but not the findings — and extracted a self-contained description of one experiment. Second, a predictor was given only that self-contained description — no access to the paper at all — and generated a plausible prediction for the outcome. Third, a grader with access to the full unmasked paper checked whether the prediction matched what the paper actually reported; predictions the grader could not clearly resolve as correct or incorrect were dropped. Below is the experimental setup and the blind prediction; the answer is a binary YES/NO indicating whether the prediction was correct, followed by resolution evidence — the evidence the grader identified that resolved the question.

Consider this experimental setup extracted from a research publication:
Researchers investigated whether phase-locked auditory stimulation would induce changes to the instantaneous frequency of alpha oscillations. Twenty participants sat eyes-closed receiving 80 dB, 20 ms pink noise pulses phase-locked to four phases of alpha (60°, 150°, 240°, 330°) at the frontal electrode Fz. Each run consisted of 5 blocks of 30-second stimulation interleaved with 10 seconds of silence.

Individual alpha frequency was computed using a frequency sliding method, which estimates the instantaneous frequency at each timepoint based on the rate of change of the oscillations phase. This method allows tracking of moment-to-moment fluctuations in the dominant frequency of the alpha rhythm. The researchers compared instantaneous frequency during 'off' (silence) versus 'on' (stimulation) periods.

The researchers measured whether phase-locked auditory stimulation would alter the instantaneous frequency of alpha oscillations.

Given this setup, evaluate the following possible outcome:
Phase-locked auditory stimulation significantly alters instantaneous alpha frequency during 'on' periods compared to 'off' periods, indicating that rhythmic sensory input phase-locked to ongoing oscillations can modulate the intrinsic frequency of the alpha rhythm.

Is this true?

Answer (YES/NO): YES